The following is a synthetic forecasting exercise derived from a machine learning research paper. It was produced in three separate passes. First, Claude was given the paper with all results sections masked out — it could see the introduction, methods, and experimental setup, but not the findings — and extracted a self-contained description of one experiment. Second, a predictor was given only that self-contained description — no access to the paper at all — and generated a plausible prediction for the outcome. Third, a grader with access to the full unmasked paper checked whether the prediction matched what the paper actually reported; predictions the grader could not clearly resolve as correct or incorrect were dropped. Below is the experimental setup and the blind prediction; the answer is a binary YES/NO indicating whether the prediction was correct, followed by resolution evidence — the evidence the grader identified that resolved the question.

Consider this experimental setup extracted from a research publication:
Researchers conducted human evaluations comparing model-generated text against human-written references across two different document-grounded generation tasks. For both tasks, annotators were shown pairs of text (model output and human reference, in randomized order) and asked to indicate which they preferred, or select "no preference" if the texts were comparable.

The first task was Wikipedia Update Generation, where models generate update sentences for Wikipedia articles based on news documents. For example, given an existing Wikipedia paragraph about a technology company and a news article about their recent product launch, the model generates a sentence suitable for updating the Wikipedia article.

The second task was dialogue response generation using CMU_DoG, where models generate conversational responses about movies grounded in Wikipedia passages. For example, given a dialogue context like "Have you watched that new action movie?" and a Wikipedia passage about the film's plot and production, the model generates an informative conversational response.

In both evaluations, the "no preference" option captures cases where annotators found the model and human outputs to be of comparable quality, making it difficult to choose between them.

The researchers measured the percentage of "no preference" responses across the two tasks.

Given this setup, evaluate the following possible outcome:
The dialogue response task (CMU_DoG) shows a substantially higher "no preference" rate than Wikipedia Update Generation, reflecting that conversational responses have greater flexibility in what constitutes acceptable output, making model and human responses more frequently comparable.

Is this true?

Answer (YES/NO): YES